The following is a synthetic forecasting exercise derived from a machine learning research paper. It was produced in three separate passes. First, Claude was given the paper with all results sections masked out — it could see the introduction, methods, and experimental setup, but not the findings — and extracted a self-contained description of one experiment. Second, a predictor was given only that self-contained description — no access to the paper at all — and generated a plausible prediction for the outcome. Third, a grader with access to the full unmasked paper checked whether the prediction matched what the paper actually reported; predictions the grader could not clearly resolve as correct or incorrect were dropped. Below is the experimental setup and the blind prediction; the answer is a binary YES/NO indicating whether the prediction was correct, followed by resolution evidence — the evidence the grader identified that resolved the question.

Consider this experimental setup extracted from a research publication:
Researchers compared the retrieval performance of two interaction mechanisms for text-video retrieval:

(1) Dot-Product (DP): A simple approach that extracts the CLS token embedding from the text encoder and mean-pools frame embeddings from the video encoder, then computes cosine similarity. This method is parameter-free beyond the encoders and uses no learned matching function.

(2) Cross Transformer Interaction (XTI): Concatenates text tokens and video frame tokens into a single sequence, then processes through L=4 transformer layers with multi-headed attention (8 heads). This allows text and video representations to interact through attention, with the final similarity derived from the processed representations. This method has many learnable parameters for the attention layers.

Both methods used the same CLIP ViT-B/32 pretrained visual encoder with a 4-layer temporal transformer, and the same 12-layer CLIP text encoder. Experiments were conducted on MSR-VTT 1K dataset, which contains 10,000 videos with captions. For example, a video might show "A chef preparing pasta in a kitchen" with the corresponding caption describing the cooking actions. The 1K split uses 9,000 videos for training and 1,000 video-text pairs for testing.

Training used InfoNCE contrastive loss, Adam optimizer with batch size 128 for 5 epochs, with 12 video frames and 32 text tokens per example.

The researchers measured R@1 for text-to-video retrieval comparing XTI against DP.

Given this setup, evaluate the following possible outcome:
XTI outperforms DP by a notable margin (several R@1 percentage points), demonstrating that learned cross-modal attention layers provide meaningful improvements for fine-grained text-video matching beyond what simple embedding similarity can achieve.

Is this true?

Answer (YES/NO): NO